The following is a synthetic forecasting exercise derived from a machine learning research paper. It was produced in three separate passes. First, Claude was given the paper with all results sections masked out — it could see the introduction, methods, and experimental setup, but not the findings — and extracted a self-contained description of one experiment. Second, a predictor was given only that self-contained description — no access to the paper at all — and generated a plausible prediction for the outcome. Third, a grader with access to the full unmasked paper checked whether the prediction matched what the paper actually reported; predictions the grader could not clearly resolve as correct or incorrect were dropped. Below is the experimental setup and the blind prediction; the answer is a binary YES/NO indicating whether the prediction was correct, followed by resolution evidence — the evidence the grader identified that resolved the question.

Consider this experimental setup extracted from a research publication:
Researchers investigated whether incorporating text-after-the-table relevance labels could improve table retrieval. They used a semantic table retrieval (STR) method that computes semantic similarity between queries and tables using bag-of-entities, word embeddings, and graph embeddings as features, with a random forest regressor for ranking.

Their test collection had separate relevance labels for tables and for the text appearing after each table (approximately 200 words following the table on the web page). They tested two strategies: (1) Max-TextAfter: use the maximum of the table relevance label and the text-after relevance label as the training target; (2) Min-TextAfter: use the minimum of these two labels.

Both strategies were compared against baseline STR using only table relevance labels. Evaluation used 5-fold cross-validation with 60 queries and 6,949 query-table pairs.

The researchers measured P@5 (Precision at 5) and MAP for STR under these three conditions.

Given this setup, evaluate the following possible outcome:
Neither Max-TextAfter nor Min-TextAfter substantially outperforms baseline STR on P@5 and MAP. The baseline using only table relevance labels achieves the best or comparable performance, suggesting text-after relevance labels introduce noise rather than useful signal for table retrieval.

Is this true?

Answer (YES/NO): NO